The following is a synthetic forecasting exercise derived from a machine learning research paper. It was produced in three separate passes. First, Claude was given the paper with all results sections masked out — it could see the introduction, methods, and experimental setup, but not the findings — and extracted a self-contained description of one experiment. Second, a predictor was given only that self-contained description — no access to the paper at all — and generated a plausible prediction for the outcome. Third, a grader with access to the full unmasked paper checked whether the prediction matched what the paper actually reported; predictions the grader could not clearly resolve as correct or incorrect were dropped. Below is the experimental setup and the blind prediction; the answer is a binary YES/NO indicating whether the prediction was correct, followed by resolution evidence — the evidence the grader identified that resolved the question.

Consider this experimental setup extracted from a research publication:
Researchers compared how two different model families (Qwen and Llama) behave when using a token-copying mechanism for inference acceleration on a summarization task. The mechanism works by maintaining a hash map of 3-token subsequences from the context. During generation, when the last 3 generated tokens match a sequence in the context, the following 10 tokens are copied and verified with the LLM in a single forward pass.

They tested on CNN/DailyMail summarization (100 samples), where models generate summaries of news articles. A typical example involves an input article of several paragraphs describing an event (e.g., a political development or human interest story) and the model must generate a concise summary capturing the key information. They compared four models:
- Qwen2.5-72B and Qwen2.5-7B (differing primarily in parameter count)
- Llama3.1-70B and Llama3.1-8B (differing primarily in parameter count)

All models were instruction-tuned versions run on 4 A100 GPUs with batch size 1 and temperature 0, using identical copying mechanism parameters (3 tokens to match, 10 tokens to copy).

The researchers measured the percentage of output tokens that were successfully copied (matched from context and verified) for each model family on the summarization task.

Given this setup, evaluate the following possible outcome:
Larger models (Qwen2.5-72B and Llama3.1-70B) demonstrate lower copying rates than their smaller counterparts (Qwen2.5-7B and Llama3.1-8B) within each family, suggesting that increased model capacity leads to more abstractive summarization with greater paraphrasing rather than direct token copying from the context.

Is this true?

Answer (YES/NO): NO